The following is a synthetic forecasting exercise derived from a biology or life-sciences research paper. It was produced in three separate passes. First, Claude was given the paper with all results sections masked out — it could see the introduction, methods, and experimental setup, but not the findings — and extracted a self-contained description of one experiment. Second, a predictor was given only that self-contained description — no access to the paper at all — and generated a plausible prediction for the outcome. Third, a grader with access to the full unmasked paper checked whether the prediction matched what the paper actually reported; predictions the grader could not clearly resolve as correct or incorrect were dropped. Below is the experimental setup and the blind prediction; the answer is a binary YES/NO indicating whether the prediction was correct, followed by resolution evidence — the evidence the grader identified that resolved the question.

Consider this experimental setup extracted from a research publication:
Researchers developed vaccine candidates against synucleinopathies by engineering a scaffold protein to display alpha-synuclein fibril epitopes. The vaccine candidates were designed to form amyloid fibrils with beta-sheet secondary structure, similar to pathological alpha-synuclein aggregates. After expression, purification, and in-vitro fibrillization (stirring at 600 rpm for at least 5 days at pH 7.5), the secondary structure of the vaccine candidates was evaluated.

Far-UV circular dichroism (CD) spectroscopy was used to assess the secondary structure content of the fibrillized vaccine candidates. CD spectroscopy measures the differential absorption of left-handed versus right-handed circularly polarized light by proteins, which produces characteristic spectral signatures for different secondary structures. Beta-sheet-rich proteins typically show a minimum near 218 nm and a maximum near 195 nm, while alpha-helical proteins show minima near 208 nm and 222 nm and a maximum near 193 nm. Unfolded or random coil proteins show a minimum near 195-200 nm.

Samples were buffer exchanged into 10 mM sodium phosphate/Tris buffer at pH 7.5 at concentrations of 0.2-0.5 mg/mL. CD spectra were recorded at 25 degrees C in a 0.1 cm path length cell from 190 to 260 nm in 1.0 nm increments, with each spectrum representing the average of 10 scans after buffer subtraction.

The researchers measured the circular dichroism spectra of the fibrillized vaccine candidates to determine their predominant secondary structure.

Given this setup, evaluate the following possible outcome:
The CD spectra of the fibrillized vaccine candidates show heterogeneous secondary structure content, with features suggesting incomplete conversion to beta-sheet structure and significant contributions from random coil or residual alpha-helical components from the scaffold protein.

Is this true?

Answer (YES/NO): NO